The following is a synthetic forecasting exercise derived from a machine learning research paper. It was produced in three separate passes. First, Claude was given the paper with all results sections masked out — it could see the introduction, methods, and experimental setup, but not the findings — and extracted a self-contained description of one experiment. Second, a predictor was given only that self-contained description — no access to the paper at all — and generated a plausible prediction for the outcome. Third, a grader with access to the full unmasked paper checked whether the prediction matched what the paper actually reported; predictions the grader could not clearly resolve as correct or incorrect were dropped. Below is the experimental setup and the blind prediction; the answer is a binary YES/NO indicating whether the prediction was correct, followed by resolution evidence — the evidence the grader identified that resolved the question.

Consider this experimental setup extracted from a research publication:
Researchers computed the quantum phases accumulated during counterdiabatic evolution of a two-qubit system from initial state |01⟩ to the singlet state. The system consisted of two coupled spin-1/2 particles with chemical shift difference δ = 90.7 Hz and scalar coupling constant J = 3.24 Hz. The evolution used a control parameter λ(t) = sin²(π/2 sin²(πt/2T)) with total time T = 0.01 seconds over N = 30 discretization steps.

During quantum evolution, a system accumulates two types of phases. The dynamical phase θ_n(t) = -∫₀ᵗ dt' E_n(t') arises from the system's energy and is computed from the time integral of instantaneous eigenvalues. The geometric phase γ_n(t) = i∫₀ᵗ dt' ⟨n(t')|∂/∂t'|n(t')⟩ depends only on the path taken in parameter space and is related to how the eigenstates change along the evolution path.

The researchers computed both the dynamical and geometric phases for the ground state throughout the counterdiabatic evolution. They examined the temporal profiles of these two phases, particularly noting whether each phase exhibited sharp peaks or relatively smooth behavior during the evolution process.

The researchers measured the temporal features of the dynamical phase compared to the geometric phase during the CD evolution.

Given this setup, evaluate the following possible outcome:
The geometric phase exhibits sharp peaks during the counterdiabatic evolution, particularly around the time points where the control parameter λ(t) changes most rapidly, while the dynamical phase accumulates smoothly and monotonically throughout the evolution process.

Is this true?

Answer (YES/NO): NO